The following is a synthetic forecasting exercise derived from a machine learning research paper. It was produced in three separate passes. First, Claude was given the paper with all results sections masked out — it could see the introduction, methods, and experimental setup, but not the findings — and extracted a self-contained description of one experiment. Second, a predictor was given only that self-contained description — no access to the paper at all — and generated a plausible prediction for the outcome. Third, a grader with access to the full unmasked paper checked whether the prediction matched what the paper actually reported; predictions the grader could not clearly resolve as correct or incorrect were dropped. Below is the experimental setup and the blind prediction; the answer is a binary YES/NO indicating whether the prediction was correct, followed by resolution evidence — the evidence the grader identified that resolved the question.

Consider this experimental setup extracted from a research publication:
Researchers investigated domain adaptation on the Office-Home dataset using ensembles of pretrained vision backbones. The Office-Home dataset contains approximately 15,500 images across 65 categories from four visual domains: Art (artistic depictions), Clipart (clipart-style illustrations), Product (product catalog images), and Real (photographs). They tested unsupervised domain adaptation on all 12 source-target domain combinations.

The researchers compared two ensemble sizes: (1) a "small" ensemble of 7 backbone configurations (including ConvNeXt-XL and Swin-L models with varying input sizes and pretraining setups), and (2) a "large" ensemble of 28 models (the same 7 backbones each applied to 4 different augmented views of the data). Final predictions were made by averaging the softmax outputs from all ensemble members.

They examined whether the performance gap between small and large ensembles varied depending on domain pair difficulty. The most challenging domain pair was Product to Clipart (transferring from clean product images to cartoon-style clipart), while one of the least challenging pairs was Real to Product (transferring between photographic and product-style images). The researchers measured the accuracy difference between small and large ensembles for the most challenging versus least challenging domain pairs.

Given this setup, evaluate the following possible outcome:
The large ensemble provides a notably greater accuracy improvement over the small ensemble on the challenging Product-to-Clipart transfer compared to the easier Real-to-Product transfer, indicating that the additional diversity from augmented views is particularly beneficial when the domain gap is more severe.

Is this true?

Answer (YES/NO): YES